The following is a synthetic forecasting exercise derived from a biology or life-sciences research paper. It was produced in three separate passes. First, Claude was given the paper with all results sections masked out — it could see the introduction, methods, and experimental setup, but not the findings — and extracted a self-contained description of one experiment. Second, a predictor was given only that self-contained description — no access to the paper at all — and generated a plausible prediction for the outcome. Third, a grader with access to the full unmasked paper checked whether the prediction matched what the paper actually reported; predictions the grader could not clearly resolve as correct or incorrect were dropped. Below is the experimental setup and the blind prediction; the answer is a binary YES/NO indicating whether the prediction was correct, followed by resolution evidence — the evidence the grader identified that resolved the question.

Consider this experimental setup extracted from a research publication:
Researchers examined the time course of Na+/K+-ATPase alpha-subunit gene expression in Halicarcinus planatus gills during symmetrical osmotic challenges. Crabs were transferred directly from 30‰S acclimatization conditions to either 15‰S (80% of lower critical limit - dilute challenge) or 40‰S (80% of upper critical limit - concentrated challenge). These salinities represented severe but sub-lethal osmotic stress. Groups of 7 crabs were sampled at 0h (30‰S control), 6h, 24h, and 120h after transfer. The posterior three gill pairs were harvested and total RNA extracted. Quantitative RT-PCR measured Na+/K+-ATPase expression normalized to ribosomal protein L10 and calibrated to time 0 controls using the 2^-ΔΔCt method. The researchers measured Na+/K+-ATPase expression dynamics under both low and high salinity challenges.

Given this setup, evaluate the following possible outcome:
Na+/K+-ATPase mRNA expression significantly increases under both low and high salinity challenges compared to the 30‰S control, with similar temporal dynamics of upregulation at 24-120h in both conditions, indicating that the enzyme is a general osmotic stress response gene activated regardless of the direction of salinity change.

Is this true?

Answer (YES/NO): NO